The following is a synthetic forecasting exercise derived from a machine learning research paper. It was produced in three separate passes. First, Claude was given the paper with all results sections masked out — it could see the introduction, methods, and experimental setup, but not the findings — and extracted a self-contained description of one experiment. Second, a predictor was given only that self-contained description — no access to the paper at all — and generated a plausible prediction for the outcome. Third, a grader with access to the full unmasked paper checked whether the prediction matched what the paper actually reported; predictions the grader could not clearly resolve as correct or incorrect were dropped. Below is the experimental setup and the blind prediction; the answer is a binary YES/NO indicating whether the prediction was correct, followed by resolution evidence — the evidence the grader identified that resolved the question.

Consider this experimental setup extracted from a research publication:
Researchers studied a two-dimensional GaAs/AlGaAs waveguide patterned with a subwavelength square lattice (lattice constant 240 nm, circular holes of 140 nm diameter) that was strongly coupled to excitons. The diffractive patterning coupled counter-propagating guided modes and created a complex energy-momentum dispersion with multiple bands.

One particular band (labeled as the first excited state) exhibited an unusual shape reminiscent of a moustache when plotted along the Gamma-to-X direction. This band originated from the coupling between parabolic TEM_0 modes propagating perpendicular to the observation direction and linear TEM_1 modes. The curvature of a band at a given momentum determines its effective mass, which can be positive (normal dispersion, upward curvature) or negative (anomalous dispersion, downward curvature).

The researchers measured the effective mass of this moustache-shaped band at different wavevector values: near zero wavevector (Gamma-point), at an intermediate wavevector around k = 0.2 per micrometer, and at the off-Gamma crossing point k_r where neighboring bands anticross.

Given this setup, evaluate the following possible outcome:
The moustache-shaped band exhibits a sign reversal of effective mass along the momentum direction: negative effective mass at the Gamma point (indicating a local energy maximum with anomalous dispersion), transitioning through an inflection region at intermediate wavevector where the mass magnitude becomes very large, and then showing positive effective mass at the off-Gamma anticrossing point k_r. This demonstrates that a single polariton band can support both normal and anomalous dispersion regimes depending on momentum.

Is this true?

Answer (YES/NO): NO